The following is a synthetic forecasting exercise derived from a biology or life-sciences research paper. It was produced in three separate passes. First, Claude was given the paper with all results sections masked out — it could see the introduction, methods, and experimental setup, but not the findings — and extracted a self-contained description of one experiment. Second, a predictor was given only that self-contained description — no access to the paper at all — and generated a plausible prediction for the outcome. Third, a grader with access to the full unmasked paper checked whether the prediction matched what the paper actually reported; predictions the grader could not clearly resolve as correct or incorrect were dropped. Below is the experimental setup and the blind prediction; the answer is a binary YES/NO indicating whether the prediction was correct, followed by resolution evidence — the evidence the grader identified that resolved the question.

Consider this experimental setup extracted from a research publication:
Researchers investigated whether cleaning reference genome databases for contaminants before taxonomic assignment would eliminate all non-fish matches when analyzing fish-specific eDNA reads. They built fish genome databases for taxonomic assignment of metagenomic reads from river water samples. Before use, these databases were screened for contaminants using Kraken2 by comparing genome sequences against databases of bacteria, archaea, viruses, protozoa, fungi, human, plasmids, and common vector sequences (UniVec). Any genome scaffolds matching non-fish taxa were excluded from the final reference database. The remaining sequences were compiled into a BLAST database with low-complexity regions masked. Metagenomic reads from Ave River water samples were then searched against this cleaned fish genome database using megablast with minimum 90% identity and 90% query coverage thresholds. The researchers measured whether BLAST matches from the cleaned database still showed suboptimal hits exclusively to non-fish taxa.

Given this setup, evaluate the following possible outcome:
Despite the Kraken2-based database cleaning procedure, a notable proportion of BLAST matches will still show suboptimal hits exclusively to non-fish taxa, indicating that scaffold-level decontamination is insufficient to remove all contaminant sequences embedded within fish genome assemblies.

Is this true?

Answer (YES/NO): YES